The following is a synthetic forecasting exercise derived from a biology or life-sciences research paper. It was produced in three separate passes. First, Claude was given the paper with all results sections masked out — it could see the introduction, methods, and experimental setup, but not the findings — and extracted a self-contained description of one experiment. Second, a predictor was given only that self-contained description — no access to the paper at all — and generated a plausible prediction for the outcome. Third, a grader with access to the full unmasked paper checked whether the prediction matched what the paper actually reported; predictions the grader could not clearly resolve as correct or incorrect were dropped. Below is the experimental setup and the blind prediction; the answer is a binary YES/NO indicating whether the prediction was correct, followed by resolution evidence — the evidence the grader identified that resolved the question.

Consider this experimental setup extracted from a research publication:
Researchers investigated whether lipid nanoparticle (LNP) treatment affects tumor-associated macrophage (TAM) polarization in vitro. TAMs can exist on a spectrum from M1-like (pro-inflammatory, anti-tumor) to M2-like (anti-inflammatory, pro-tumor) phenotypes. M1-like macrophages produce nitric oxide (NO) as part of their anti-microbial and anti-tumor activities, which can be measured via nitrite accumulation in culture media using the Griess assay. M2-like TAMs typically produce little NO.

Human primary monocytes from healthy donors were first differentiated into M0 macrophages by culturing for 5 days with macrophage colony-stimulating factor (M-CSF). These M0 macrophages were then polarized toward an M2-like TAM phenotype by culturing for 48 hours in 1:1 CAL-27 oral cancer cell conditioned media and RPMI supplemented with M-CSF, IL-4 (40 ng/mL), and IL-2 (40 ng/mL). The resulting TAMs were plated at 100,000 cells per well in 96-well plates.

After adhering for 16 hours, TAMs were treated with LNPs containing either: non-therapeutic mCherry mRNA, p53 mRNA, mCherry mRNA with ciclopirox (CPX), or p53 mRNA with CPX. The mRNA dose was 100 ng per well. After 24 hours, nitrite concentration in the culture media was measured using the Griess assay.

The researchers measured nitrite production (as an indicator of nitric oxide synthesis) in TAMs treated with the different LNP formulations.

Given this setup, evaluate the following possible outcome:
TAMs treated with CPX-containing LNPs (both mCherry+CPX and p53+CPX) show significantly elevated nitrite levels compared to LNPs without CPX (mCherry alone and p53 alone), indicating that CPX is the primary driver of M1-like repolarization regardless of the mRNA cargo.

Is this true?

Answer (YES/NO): YES